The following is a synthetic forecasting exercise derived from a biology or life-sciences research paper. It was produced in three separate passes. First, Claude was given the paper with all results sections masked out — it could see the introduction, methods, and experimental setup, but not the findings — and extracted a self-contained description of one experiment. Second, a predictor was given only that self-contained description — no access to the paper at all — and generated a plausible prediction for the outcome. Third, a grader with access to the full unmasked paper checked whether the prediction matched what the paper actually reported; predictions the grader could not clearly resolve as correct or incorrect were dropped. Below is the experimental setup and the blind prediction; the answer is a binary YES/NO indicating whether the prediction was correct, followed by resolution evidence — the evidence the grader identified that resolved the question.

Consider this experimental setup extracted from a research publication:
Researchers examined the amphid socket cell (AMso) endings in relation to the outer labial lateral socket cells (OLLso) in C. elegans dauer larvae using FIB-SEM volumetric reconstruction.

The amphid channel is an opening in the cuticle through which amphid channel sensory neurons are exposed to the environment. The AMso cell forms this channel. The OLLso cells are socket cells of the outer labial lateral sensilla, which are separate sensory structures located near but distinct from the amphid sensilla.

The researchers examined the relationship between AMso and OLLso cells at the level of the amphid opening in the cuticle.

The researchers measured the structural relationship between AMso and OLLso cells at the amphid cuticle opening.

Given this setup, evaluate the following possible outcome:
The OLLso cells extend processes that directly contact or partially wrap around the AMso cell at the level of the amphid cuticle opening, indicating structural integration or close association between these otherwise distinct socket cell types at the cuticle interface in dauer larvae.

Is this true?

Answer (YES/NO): YES